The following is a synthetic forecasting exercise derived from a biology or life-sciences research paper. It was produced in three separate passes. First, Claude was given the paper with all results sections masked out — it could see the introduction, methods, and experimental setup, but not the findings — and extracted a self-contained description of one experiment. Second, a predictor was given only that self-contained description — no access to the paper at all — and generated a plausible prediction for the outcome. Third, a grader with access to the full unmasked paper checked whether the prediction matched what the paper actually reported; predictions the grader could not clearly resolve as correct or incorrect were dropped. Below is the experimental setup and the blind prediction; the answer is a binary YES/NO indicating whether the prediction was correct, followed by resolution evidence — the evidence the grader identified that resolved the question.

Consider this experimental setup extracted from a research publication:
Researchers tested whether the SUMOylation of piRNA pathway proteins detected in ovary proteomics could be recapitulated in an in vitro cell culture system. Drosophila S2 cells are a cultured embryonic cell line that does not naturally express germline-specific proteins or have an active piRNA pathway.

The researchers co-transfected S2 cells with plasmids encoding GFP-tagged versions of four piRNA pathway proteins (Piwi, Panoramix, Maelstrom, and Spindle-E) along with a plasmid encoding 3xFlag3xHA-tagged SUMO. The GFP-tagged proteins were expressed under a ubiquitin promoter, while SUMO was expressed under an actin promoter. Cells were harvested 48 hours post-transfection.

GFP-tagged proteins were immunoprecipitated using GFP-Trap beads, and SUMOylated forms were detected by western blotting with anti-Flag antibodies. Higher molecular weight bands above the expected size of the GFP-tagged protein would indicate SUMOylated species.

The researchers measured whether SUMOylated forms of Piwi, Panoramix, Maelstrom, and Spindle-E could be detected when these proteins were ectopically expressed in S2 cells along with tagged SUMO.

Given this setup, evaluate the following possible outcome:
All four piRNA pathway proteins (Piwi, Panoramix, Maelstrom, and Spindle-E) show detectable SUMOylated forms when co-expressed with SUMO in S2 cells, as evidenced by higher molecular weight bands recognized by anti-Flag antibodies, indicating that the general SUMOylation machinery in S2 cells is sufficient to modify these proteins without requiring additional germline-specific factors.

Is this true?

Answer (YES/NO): NO